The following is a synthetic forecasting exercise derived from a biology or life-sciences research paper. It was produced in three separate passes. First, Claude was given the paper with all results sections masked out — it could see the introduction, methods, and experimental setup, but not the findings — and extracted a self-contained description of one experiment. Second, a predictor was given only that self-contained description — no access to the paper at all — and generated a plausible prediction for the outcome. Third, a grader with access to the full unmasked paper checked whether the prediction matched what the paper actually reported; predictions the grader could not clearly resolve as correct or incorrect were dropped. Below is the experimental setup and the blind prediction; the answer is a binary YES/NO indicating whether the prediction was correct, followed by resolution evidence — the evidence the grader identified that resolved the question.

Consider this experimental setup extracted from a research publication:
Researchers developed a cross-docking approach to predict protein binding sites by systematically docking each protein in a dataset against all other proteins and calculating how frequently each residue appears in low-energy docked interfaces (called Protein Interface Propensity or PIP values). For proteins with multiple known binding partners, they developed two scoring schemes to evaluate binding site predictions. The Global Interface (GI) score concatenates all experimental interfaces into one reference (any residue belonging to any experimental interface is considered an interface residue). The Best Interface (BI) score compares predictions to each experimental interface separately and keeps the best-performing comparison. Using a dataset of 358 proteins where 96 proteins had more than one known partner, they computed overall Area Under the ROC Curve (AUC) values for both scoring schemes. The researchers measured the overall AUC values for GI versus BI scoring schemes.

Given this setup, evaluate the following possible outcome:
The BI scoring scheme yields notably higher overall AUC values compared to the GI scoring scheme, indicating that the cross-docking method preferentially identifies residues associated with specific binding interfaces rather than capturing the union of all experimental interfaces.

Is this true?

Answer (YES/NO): YES